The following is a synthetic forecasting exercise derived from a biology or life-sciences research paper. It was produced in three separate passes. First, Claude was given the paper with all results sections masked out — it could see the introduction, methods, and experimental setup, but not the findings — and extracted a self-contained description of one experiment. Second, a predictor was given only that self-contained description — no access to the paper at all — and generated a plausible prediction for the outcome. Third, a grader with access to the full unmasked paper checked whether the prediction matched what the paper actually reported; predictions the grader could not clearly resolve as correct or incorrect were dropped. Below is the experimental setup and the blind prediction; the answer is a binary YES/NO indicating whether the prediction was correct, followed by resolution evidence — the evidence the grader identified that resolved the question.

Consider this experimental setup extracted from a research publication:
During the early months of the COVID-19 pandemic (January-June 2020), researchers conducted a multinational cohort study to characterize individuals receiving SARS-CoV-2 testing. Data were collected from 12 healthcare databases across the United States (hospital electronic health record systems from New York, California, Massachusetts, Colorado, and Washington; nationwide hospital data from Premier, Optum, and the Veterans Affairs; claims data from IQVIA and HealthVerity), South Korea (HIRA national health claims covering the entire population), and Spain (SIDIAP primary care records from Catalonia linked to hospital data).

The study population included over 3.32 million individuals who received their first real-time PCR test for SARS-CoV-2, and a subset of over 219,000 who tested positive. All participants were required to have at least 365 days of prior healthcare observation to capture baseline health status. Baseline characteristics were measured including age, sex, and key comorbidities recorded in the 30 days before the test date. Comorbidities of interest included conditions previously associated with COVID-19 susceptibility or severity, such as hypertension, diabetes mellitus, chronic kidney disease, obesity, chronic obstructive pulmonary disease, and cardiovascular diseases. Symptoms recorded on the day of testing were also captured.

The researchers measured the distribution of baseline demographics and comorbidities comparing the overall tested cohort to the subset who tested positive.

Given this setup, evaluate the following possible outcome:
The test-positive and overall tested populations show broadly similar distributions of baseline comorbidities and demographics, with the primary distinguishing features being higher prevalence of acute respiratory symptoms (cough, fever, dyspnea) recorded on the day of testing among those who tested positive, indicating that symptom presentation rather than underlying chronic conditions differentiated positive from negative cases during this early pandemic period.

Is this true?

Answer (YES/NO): NO